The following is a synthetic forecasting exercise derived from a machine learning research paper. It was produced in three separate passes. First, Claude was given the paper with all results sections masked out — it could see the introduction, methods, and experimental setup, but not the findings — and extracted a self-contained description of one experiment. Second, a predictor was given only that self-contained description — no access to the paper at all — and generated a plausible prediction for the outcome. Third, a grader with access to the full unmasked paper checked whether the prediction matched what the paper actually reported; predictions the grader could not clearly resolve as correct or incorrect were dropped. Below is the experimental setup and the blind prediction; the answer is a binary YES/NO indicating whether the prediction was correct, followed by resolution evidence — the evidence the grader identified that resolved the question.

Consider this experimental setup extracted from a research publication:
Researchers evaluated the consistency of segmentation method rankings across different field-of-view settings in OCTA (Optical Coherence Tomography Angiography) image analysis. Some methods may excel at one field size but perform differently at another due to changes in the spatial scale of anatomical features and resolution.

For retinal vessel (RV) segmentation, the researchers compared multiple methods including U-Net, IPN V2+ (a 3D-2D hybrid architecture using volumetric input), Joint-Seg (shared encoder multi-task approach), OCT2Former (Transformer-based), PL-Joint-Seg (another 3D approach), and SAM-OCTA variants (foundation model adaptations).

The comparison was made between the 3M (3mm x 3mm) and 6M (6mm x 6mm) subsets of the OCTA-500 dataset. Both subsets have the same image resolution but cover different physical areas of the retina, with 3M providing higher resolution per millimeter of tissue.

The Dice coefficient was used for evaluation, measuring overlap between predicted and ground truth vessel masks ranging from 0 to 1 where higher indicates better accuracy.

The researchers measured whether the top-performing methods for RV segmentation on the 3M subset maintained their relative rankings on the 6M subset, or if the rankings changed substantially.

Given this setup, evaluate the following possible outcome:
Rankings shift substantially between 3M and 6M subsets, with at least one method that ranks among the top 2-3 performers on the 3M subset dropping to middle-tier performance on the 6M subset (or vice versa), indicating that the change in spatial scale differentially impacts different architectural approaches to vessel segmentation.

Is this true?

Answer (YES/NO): YES